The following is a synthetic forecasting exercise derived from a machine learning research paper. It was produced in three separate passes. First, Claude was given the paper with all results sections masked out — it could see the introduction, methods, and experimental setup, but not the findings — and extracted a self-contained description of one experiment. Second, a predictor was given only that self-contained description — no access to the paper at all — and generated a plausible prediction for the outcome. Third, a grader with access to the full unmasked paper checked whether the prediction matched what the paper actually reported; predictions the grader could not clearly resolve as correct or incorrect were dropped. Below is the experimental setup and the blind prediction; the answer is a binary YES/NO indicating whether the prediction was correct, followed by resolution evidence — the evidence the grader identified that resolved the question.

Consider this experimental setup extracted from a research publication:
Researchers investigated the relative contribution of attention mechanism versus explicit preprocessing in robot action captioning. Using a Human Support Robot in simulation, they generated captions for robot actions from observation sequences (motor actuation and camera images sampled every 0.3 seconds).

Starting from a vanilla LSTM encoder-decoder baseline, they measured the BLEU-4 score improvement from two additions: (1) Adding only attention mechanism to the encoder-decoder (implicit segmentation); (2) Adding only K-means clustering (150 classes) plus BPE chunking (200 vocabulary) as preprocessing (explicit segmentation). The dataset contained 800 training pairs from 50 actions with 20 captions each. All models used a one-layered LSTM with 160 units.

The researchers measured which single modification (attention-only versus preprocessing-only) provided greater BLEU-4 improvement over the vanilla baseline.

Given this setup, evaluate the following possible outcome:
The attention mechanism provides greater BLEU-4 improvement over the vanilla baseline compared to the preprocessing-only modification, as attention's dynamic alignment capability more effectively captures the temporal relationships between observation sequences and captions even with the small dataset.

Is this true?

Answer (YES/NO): YES